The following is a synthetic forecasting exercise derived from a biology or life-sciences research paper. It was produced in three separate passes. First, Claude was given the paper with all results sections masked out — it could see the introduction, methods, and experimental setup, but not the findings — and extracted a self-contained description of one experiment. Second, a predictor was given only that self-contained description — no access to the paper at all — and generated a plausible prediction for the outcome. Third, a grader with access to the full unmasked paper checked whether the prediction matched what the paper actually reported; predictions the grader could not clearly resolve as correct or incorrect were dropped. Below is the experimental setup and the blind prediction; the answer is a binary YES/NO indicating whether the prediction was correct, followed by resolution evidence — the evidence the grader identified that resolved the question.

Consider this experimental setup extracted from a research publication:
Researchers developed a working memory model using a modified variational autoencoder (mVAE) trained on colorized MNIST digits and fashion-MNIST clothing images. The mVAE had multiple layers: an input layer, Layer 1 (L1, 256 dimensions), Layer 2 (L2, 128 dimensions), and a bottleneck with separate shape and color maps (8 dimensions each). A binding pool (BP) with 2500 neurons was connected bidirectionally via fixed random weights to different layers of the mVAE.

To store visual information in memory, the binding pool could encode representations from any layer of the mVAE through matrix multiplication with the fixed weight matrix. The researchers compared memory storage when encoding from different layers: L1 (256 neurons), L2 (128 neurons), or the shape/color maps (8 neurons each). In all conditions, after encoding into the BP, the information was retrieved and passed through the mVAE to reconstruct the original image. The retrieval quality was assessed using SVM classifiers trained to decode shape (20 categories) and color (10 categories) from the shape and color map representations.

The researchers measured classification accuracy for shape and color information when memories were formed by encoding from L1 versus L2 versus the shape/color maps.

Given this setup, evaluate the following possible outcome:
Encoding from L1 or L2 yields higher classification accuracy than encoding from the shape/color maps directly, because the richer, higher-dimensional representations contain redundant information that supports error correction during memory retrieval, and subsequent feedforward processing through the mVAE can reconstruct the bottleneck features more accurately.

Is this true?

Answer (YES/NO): NO